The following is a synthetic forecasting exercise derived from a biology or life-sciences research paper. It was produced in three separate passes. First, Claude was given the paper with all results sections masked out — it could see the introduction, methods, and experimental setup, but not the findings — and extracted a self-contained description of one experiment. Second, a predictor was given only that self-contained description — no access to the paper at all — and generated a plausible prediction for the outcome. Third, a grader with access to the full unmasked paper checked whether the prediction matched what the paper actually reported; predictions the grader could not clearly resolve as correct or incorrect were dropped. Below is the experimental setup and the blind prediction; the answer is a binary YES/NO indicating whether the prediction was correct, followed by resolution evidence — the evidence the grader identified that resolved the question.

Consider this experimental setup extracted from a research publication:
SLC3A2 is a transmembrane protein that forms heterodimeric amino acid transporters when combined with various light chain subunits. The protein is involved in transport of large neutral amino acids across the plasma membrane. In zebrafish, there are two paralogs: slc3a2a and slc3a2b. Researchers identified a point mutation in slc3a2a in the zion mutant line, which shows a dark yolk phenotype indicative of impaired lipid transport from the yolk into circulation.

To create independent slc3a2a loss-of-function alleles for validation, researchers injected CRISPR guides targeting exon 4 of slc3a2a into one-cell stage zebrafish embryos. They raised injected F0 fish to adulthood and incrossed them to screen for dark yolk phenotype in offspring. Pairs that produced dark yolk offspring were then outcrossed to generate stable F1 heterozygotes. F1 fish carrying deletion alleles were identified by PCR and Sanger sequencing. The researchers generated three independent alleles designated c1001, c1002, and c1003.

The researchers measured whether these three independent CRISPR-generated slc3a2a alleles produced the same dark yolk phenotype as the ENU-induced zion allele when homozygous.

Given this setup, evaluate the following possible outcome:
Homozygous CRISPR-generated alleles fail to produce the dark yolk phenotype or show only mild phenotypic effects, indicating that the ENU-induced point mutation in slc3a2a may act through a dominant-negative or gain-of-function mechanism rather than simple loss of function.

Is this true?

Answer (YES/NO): NO